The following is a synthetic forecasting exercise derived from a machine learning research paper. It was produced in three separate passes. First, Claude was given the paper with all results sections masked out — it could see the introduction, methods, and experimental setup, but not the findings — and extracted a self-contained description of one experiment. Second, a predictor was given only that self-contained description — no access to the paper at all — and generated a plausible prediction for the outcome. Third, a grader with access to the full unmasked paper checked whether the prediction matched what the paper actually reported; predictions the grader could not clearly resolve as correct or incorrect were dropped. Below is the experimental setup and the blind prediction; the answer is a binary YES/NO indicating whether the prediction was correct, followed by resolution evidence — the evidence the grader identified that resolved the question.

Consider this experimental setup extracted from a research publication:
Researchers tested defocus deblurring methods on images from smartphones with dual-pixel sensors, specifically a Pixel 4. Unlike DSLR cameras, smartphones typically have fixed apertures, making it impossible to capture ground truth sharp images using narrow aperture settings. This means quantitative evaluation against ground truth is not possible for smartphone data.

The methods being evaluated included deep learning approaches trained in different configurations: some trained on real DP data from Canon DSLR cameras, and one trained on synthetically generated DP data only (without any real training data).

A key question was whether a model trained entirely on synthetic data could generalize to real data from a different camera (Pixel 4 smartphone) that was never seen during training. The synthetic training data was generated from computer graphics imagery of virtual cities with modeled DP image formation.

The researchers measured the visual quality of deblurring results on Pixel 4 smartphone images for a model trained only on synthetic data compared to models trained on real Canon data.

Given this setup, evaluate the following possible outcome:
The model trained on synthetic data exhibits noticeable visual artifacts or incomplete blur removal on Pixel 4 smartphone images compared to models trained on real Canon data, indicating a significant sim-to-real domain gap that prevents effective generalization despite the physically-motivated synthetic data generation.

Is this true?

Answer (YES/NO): NO